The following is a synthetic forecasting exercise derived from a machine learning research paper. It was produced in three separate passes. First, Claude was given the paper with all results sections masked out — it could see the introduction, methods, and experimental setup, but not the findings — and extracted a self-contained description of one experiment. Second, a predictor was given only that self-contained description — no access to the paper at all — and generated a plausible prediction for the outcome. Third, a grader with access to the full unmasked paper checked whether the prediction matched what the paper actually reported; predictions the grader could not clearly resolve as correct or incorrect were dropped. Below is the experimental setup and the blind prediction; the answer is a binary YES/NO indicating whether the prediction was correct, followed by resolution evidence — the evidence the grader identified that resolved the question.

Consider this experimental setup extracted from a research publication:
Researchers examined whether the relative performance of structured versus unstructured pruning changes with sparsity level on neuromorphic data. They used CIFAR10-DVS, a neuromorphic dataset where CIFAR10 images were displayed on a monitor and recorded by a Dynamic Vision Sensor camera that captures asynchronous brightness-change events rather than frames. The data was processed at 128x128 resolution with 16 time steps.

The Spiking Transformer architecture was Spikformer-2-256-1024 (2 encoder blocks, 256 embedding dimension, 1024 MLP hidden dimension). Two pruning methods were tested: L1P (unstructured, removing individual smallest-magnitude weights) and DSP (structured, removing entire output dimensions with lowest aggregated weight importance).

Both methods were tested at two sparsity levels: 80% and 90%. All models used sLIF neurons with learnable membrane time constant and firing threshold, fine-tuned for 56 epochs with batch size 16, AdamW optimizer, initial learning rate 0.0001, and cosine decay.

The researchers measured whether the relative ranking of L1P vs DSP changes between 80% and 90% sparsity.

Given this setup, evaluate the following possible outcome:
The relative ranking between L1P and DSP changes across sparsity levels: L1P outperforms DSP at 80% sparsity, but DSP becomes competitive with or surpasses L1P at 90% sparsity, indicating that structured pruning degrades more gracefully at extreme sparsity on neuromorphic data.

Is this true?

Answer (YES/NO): YES